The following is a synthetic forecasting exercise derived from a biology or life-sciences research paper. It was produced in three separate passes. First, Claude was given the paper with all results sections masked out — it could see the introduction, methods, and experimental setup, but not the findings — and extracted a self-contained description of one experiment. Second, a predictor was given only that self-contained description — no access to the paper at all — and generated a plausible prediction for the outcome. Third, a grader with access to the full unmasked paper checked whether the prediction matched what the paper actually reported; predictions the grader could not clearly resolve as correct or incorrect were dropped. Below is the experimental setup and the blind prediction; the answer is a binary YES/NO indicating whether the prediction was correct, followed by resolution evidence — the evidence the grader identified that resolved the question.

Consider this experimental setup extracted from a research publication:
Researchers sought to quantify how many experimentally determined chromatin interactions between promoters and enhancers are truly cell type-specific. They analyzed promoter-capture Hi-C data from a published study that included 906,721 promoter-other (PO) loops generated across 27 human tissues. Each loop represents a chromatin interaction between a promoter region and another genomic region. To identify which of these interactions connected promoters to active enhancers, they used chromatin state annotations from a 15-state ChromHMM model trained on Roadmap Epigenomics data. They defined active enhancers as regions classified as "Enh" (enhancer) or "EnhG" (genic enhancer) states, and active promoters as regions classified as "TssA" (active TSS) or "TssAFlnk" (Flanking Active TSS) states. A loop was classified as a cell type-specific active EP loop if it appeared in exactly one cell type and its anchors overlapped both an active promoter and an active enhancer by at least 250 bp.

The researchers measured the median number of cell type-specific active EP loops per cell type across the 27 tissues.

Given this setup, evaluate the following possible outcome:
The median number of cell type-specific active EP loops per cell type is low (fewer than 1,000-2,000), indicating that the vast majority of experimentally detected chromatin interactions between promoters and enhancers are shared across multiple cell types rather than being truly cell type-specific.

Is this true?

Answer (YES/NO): YES